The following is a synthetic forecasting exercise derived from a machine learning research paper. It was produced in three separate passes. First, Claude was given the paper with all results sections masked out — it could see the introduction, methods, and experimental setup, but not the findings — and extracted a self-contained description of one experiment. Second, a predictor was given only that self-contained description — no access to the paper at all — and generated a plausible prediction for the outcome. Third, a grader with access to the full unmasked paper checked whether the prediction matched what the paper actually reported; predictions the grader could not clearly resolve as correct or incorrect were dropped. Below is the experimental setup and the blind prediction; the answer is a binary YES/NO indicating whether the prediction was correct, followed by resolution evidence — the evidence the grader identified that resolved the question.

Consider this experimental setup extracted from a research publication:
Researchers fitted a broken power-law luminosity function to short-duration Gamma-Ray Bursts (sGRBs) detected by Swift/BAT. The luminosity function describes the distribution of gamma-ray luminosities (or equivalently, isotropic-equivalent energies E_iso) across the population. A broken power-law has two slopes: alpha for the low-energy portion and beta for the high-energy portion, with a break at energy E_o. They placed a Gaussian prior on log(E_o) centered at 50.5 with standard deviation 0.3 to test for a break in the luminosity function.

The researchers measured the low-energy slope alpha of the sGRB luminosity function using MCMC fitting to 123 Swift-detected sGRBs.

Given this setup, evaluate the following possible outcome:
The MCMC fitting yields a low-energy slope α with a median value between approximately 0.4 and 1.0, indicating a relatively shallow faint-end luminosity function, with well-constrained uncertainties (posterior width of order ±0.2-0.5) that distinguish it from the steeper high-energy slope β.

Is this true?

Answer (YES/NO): NO